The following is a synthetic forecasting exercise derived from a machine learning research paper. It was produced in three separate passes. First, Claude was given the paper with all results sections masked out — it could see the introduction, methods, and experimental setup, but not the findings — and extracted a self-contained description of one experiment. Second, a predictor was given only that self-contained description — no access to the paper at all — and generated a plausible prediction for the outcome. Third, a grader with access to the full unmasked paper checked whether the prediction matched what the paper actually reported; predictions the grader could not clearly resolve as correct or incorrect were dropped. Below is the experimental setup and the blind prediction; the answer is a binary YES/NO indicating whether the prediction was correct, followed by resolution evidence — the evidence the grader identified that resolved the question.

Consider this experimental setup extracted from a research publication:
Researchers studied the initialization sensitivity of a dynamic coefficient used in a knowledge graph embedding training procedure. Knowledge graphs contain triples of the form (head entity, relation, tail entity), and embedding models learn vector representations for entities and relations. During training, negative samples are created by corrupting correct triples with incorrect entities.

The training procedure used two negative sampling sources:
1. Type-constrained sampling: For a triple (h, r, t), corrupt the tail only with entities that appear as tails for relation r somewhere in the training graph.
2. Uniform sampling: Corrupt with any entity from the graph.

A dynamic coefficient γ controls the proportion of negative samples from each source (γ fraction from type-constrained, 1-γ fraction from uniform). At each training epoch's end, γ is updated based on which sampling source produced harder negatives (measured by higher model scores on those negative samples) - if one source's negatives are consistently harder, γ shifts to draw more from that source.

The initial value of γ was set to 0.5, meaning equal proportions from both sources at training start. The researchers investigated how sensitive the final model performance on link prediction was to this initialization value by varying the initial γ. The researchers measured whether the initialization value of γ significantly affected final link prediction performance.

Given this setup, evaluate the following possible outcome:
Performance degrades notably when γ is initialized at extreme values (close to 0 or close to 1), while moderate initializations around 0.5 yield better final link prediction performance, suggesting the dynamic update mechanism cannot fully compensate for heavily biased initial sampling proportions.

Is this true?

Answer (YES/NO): NO